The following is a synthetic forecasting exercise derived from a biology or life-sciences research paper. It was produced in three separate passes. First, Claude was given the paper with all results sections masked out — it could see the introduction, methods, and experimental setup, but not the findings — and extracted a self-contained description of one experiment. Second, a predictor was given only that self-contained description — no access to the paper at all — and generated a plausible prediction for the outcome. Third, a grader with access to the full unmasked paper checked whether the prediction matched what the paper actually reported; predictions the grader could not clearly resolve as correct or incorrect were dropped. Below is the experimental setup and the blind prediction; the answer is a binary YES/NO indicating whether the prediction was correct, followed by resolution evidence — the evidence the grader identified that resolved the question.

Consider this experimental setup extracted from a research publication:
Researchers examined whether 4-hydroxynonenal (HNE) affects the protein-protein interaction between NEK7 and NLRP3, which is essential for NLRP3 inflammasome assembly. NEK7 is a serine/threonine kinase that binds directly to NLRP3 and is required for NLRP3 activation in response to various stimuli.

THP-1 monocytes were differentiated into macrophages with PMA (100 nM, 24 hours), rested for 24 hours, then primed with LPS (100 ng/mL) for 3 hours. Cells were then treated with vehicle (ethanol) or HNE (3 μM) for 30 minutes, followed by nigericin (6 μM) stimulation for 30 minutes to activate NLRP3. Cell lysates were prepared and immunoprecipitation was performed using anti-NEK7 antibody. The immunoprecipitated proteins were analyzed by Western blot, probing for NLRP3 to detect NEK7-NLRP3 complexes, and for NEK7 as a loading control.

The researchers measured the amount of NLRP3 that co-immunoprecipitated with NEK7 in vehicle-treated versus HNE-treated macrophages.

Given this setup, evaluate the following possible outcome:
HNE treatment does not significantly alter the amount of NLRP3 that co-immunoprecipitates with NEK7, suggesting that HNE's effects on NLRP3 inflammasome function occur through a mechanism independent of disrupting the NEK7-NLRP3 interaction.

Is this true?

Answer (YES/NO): NO